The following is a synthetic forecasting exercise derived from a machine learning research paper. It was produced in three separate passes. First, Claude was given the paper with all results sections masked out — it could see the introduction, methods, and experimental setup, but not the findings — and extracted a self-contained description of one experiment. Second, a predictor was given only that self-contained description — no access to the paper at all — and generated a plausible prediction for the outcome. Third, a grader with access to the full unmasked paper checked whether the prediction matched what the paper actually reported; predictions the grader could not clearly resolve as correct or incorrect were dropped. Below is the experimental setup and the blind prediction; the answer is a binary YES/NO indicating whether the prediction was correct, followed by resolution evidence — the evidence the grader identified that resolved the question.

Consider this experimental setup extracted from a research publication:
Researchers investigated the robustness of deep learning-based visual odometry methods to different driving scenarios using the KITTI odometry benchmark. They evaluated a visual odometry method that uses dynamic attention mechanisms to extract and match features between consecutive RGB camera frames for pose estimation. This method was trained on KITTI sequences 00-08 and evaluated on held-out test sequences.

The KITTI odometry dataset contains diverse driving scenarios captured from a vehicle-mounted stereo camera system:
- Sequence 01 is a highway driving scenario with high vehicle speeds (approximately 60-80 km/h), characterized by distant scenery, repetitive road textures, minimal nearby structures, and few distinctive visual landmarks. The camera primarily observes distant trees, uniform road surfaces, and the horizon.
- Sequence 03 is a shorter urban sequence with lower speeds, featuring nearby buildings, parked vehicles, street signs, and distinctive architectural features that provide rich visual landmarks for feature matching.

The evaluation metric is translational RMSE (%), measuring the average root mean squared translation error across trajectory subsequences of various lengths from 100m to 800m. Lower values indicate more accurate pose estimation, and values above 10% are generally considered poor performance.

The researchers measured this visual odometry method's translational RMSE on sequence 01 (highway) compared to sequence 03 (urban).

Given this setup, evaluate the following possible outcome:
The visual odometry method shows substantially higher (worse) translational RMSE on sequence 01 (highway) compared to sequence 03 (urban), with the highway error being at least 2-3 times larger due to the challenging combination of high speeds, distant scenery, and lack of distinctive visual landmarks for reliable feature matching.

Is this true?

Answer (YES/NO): YES